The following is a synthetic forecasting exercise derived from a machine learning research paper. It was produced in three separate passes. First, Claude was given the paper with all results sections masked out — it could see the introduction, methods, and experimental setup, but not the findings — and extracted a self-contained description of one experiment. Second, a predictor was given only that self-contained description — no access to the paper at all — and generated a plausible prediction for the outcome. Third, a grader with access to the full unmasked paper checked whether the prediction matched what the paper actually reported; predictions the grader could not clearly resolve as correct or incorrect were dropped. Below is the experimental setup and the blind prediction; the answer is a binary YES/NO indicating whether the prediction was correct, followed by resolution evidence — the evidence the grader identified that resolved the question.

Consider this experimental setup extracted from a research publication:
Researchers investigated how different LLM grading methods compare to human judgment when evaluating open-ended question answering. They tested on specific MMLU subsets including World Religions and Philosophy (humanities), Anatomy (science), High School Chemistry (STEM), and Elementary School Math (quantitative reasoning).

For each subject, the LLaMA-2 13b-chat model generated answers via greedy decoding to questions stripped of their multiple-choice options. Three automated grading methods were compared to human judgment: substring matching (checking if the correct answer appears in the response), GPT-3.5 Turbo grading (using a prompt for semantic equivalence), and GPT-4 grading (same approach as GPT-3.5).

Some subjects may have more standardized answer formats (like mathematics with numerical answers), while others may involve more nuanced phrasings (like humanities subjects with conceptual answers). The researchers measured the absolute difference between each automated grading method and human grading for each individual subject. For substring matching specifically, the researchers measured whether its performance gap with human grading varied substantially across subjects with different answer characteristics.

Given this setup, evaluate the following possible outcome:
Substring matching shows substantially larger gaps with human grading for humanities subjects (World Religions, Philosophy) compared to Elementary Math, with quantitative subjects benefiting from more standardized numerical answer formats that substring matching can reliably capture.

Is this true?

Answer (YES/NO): YES